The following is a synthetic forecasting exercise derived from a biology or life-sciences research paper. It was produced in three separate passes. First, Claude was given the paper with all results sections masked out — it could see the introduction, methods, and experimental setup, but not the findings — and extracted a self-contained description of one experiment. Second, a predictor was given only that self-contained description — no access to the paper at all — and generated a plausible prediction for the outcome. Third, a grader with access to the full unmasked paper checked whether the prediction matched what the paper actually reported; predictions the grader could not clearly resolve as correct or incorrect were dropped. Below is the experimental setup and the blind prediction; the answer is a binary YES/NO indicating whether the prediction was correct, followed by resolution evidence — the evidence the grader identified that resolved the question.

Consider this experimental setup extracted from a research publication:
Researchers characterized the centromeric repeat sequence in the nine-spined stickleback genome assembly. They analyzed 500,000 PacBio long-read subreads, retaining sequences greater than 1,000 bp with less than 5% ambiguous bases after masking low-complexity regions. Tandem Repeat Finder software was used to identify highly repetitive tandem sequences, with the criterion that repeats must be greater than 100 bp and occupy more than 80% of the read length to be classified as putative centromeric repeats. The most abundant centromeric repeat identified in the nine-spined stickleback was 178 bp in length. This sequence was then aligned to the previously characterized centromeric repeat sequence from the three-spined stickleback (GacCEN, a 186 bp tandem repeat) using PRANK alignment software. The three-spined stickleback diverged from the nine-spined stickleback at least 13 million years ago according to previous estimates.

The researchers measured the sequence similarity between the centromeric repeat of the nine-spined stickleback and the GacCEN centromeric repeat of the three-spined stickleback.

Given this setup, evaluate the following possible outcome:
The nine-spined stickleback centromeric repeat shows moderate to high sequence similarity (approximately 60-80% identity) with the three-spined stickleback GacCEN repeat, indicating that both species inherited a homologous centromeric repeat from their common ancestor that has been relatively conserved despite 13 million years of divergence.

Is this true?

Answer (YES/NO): YES